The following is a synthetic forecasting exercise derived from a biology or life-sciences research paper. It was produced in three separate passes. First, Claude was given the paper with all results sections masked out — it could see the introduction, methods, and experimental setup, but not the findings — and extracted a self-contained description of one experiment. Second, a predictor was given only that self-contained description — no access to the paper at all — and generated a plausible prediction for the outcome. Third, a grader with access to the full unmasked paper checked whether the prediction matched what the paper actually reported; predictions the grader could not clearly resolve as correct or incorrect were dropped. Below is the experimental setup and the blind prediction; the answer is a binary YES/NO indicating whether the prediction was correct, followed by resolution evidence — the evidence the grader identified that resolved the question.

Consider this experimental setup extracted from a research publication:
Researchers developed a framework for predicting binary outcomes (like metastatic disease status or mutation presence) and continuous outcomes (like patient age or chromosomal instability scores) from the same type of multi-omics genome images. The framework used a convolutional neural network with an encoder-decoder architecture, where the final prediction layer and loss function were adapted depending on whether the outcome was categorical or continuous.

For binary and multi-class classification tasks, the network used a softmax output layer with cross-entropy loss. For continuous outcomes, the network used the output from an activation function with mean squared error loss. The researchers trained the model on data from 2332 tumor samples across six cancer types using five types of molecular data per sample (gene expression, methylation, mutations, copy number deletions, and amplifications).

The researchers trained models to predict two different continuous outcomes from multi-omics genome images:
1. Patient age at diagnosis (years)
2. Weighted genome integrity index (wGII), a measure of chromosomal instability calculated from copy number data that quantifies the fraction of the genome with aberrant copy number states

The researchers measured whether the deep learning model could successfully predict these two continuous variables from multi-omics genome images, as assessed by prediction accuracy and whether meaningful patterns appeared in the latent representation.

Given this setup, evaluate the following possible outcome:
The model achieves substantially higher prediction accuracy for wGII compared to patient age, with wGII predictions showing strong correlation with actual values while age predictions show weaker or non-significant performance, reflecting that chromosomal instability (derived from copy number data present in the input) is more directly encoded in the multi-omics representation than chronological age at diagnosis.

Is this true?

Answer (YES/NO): NO